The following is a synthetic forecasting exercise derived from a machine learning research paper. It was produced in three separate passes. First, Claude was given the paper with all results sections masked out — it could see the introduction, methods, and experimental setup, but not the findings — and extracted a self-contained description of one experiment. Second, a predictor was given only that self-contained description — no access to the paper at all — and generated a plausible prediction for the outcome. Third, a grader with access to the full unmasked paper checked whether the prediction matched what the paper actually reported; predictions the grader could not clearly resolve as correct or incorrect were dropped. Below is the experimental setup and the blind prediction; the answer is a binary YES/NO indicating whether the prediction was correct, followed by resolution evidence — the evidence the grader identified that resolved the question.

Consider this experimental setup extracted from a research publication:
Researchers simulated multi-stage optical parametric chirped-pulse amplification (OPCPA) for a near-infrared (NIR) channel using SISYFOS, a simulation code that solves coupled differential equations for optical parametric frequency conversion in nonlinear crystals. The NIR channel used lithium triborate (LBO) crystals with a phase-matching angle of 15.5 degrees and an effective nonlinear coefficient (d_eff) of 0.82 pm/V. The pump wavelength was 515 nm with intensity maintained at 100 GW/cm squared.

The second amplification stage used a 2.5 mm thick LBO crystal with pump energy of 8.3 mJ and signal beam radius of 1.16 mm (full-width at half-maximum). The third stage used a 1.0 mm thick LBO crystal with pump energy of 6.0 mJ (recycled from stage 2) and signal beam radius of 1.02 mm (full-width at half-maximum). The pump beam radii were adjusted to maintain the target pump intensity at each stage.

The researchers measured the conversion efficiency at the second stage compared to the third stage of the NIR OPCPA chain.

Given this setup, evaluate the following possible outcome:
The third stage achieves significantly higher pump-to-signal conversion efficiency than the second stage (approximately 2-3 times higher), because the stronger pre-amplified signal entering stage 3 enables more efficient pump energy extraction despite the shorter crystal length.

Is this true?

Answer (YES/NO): NO